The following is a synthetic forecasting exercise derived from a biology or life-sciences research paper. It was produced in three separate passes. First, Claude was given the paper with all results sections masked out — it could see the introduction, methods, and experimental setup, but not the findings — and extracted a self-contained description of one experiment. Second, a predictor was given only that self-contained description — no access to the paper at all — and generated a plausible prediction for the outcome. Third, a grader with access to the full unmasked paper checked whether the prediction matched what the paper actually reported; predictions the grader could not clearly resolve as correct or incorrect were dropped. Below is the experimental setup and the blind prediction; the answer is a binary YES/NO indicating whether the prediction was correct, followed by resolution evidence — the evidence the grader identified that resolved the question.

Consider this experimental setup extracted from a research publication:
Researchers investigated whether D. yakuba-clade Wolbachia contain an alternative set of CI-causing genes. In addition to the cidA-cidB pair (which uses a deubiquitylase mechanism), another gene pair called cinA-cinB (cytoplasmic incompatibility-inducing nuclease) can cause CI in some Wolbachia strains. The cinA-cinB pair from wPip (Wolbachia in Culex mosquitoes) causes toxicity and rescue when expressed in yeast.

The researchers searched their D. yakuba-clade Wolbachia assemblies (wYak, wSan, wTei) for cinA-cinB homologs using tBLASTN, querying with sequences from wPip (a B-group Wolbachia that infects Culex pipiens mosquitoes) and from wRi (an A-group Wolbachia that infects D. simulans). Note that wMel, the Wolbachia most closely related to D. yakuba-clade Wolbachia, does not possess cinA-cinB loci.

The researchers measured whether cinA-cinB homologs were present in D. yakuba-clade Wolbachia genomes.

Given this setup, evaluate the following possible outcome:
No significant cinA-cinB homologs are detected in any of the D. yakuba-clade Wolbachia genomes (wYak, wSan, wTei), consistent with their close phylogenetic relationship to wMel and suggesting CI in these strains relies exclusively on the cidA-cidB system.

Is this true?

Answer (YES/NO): NO